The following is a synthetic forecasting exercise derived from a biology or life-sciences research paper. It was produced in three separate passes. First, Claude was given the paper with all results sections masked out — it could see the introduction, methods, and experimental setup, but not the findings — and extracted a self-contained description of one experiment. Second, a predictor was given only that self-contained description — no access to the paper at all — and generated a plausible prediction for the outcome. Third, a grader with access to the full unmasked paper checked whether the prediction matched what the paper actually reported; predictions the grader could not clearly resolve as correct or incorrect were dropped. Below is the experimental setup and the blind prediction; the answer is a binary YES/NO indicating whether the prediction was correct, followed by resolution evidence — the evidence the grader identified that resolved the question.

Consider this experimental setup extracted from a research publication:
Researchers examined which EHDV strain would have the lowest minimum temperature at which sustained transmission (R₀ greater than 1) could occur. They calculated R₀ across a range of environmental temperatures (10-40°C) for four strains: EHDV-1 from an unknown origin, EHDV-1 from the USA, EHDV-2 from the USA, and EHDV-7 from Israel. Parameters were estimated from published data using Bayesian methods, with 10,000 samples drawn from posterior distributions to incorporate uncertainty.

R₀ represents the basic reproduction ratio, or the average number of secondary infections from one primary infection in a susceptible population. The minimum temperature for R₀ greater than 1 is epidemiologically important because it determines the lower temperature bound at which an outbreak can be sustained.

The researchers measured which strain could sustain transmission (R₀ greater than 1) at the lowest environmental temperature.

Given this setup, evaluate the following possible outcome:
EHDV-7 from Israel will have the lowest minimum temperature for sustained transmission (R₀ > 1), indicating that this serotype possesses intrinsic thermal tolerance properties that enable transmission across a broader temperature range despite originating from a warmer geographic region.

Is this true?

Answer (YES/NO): YES